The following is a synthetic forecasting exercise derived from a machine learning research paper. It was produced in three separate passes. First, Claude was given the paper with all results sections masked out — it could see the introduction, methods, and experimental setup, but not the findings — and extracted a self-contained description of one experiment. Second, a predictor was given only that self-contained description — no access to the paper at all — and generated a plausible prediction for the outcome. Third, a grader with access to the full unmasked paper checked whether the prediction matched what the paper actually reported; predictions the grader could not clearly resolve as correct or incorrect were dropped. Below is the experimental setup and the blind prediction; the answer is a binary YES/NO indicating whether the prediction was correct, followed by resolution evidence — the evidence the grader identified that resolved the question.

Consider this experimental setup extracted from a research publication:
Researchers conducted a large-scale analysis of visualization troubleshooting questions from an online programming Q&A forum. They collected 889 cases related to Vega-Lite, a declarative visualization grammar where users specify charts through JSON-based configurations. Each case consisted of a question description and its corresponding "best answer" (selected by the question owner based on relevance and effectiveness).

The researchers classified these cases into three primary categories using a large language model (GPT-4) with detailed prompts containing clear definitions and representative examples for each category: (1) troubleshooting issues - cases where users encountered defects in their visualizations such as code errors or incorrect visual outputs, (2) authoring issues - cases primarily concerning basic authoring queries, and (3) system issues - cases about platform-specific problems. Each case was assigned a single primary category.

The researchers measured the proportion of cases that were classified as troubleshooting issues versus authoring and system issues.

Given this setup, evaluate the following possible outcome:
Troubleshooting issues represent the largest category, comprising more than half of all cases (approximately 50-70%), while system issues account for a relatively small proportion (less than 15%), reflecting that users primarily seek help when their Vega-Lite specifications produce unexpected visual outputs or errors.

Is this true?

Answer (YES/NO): NO